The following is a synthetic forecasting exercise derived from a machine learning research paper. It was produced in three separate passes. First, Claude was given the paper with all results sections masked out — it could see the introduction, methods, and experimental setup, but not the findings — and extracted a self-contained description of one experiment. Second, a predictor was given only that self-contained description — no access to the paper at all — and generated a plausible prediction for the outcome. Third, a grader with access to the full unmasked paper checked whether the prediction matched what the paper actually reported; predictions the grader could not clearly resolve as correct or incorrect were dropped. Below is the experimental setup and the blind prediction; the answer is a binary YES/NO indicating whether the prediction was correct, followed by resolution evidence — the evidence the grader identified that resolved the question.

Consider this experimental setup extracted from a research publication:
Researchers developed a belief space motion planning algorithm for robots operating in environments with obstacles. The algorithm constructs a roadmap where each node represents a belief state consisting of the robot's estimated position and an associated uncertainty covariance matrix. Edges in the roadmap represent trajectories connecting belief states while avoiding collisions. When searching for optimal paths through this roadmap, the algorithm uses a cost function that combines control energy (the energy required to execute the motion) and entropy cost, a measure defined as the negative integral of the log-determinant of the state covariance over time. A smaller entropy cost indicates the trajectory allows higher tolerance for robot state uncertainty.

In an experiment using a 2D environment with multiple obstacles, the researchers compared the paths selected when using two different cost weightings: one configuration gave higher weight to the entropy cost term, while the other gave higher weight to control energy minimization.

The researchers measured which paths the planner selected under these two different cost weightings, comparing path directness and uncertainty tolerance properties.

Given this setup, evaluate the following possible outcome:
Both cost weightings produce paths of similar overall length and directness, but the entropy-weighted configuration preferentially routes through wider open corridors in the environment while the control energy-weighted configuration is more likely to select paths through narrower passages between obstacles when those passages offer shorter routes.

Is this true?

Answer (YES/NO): NO